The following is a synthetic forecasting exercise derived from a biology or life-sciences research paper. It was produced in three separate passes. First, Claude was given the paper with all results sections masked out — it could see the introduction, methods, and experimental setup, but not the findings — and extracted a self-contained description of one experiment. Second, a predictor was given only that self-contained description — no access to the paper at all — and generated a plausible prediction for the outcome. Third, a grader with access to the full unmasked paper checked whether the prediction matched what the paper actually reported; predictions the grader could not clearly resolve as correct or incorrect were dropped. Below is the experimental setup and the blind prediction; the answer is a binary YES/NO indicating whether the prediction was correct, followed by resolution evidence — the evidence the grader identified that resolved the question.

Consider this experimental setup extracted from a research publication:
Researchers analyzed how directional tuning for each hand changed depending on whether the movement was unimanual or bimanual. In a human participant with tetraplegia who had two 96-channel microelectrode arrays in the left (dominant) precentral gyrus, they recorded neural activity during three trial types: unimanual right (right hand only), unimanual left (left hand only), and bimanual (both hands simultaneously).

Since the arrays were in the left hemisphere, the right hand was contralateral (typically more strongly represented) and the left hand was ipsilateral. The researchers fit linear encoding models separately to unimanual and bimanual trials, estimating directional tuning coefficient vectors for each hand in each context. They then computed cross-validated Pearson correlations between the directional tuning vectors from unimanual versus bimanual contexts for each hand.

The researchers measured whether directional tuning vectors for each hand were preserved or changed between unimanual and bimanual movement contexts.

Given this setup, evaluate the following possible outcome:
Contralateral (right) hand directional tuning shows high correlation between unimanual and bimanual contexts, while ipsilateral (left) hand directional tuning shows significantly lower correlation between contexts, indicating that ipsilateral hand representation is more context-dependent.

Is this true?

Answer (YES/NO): YES